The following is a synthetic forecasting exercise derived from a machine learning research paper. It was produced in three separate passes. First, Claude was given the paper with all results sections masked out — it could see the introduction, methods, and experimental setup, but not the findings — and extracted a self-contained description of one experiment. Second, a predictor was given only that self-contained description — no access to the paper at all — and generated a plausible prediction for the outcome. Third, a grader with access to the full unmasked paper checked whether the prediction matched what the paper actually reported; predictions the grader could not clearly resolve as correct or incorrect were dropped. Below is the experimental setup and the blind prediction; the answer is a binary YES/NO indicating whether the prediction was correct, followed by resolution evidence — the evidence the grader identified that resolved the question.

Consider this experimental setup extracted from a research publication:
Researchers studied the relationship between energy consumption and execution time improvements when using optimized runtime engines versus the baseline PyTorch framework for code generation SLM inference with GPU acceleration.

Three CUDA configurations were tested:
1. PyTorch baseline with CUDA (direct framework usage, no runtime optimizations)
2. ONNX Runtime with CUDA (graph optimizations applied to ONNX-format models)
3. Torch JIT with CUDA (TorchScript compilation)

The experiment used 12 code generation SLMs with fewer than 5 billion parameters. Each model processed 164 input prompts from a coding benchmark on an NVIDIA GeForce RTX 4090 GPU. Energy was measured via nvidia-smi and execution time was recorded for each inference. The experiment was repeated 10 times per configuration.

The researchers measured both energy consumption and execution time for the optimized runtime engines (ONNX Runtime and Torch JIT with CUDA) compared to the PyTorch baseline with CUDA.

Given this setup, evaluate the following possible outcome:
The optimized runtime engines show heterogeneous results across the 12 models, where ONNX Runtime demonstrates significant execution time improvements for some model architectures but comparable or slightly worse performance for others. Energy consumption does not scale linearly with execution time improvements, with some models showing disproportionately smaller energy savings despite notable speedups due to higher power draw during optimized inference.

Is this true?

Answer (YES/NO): NO